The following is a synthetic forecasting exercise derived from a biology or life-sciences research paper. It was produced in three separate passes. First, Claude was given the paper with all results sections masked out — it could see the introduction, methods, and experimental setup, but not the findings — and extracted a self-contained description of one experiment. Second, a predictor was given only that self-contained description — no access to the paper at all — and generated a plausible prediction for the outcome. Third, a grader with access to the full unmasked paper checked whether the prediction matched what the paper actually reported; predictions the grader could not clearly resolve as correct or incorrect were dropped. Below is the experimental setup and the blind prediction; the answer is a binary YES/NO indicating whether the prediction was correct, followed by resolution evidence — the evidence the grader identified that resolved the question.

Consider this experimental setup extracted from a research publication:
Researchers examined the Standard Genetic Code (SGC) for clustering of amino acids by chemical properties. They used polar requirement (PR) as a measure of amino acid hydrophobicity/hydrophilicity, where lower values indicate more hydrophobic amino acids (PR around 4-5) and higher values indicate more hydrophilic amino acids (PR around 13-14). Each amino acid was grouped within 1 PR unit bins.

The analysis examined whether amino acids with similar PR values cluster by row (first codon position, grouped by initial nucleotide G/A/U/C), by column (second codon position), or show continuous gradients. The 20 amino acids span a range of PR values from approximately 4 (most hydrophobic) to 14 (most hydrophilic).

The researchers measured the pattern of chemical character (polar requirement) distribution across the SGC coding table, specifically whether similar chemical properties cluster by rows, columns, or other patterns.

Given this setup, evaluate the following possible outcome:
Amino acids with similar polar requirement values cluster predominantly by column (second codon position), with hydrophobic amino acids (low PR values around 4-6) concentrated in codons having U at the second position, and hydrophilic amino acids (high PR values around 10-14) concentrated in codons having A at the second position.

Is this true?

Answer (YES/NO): NO